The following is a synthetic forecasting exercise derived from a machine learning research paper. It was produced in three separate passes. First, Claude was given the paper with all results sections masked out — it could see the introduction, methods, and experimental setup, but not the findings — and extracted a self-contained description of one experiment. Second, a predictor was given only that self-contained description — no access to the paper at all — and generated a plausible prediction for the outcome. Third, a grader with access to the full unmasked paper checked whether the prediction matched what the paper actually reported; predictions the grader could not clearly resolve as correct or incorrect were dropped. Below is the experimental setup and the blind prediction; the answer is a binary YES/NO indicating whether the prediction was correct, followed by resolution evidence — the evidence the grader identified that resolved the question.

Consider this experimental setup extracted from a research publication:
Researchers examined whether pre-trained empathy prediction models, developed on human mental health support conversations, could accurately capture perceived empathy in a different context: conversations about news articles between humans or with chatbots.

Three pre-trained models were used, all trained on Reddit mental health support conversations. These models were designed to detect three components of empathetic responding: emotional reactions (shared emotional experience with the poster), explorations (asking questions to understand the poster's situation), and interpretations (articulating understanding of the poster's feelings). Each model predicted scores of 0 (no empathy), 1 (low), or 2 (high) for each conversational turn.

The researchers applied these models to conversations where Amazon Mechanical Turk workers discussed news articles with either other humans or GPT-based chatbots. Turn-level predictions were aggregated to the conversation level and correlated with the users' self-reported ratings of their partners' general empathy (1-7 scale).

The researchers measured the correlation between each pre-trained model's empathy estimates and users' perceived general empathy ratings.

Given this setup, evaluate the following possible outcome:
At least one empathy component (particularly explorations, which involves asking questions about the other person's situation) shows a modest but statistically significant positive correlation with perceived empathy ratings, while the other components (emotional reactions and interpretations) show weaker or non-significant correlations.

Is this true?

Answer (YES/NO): NO